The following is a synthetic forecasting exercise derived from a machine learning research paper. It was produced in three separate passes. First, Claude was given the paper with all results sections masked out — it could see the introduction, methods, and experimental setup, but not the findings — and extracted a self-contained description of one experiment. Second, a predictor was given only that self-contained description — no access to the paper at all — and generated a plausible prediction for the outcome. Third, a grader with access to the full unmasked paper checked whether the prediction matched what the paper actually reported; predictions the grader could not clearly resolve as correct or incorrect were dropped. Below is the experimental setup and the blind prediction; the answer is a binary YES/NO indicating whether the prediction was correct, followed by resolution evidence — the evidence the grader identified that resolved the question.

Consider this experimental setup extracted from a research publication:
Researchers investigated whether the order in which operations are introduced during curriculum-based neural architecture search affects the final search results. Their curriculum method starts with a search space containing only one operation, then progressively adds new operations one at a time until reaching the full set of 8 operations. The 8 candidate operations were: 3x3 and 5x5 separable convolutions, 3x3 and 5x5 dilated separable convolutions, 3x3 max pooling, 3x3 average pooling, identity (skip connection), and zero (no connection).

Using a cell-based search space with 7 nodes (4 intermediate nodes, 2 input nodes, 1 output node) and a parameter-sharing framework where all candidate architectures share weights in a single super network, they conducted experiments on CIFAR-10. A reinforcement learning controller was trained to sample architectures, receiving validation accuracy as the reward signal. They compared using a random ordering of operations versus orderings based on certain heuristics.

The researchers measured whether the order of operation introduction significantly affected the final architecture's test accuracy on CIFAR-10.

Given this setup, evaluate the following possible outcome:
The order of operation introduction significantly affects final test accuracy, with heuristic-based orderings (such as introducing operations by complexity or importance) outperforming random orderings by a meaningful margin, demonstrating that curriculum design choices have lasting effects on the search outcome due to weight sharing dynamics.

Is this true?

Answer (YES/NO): NO